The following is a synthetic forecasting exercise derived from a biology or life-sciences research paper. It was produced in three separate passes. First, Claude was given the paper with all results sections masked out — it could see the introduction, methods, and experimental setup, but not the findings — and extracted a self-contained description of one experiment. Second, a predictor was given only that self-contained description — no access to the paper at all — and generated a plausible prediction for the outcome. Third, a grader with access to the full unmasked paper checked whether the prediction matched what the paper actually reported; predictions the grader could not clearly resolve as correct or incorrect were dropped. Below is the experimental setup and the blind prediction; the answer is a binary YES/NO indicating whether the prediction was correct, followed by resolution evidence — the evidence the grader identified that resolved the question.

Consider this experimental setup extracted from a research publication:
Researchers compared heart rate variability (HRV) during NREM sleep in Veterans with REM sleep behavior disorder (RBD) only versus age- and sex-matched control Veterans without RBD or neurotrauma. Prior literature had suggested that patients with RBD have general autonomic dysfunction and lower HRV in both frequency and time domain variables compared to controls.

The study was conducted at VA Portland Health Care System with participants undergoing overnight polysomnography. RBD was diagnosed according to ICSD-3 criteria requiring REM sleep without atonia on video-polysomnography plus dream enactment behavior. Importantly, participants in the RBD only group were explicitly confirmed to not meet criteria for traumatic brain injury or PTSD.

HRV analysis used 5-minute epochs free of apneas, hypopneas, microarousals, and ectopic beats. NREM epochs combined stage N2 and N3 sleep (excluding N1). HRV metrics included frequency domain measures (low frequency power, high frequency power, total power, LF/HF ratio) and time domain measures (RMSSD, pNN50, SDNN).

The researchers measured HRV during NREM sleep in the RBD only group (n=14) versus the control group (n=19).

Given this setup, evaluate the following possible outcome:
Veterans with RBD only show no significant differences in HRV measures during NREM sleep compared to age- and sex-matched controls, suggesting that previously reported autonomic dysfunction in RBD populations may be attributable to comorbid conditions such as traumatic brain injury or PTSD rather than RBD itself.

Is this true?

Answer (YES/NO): YES